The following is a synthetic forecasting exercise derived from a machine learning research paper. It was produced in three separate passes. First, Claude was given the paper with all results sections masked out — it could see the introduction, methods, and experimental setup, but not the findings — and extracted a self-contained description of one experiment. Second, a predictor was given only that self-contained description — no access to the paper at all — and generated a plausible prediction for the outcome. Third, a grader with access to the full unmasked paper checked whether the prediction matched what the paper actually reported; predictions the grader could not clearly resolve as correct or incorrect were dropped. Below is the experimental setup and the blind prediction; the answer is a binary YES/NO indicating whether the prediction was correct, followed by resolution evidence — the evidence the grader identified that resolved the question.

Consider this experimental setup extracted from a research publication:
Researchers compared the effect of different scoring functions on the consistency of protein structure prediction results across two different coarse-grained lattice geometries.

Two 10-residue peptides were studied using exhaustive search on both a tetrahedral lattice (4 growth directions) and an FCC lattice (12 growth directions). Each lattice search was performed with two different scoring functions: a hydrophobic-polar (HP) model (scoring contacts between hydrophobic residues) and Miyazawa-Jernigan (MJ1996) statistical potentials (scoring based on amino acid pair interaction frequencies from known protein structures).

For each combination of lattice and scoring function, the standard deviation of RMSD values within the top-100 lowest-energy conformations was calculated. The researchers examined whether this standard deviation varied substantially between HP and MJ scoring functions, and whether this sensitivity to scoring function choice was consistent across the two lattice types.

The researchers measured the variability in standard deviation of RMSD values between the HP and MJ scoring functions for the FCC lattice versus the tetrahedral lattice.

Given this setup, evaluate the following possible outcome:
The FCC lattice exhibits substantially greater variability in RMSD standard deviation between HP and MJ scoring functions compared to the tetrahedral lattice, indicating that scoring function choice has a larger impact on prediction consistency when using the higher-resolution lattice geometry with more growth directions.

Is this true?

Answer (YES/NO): NO